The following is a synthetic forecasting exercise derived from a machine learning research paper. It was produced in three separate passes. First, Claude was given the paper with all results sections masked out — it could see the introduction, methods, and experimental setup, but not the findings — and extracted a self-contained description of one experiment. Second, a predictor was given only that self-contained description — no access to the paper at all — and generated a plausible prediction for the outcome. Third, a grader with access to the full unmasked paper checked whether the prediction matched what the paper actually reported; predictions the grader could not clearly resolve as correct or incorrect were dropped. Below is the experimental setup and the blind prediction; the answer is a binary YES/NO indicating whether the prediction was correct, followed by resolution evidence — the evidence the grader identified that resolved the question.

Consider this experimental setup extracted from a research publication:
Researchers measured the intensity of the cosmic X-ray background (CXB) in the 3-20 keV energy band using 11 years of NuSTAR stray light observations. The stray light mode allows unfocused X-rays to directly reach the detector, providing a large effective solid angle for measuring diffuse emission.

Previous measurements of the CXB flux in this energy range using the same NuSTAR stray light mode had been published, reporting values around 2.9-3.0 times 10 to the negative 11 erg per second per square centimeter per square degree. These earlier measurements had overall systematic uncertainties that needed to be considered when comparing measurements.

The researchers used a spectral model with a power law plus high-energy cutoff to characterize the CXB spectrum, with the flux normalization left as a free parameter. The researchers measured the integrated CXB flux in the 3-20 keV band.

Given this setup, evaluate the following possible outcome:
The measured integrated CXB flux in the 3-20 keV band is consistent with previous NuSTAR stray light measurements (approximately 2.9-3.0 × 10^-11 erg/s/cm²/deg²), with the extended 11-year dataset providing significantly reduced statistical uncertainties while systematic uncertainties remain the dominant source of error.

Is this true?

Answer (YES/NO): YES